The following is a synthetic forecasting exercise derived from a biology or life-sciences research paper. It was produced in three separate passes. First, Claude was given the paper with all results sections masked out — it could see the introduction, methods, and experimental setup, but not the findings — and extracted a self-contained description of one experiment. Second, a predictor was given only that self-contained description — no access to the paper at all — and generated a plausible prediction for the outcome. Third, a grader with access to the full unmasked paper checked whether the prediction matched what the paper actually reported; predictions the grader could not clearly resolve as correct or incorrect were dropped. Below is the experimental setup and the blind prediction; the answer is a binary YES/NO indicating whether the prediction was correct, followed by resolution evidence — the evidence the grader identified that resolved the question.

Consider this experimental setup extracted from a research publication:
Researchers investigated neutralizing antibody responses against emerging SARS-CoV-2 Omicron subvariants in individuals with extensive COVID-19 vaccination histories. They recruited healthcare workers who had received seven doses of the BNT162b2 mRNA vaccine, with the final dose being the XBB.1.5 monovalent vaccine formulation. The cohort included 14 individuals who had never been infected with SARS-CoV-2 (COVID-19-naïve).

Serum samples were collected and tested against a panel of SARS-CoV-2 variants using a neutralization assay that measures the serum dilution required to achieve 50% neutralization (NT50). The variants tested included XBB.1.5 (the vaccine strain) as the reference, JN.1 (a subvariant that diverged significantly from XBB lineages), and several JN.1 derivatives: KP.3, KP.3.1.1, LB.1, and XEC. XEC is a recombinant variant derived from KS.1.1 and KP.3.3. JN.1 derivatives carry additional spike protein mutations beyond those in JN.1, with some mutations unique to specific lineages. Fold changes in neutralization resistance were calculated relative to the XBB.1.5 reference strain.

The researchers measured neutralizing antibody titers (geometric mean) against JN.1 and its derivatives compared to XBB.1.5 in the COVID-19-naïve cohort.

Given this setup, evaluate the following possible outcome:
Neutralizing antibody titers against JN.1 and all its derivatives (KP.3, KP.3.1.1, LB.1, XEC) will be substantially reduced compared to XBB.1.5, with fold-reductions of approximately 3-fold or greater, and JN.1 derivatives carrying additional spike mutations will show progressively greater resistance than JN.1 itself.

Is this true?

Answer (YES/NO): NO